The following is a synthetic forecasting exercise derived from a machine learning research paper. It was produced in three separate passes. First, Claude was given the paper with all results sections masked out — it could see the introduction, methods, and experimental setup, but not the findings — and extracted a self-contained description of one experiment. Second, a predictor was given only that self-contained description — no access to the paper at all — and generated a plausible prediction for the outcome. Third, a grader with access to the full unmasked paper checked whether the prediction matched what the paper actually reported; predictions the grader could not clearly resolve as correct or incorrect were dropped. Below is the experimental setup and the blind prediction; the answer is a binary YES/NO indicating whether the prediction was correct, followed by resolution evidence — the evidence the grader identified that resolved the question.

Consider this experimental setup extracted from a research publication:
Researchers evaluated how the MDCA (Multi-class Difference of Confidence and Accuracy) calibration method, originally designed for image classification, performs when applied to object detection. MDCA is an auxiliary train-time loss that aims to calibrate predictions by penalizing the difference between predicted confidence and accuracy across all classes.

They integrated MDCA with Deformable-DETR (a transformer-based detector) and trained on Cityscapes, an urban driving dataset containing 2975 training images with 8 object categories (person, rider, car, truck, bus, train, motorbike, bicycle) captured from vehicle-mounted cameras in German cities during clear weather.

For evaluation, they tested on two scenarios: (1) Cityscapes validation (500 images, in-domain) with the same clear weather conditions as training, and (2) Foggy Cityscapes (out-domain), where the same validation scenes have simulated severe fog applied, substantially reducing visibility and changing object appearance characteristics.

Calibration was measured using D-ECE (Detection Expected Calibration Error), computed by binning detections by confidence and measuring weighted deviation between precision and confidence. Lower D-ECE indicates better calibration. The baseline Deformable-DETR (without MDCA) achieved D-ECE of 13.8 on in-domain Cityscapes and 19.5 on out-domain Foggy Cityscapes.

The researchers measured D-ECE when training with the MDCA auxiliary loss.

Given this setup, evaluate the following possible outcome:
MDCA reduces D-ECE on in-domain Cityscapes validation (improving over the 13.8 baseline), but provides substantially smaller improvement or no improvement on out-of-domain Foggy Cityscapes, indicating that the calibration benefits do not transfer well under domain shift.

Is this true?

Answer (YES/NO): NO